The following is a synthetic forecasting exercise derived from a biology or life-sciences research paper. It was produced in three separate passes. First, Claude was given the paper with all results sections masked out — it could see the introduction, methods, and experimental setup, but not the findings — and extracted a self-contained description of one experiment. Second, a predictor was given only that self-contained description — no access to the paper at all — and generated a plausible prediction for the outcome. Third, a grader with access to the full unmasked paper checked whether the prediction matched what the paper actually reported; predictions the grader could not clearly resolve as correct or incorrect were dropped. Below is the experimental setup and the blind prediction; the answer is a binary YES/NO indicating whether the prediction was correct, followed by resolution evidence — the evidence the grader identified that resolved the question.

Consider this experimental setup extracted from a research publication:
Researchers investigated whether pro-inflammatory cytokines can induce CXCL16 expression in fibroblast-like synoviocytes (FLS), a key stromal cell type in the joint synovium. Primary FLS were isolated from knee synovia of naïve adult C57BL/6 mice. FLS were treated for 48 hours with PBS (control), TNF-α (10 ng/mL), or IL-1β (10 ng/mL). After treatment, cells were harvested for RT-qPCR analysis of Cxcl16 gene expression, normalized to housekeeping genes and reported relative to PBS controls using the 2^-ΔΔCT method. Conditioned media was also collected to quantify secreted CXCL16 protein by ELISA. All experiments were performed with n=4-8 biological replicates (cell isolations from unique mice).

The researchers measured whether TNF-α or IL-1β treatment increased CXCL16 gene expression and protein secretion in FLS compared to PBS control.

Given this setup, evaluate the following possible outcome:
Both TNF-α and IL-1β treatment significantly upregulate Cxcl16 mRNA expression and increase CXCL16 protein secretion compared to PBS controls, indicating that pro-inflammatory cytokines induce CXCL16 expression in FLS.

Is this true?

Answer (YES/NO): YES